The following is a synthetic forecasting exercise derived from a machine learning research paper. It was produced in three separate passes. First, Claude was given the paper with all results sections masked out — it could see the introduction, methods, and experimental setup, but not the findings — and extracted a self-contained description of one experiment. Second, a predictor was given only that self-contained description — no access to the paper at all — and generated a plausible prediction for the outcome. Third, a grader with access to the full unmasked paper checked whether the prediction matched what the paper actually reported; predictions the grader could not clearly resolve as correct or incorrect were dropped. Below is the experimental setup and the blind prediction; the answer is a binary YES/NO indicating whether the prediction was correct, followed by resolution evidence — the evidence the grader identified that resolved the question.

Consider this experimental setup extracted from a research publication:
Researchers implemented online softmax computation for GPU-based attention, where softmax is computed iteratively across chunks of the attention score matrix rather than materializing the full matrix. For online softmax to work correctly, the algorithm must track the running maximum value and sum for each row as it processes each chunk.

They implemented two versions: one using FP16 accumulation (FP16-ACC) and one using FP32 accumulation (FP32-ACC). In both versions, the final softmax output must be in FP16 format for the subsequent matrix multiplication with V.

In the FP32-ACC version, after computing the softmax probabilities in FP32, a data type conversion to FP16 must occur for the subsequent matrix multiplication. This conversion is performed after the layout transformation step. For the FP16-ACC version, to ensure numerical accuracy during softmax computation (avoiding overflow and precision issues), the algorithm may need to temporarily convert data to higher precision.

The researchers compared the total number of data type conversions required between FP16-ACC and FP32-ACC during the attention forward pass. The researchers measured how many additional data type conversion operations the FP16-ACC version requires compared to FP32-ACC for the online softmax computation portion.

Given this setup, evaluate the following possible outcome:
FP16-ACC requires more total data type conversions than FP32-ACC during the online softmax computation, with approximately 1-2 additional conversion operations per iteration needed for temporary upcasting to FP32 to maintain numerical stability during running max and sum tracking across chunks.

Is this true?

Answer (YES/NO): YES